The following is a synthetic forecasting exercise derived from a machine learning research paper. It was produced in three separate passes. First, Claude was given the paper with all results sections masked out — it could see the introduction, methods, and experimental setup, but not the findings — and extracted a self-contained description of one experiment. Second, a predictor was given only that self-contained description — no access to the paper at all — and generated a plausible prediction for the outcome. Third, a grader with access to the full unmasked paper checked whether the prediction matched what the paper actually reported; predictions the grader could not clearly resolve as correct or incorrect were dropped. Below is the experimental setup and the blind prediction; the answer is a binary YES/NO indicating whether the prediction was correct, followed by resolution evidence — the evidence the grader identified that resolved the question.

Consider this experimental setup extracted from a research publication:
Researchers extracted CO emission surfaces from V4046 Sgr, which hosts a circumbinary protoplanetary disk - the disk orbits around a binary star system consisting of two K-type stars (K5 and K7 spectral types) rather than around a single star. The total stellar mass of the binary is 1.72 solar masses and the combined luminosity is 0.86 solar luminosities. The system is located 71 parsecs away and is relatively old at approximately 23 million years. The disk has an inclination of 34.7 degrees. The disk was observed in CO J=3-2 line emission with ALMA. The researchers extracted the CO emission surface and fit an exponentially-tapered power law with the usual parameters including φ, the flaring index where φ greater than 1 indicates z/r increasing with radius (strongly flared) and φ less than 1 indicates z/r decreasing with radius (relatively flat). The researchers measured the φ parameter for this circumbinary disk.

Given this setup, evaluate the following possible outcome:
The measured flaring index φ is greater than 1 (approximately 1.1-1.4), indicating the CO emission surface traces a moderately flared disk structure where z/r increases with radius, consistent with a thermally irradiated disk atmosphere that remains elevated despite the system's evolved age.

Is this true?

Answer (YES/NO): NO